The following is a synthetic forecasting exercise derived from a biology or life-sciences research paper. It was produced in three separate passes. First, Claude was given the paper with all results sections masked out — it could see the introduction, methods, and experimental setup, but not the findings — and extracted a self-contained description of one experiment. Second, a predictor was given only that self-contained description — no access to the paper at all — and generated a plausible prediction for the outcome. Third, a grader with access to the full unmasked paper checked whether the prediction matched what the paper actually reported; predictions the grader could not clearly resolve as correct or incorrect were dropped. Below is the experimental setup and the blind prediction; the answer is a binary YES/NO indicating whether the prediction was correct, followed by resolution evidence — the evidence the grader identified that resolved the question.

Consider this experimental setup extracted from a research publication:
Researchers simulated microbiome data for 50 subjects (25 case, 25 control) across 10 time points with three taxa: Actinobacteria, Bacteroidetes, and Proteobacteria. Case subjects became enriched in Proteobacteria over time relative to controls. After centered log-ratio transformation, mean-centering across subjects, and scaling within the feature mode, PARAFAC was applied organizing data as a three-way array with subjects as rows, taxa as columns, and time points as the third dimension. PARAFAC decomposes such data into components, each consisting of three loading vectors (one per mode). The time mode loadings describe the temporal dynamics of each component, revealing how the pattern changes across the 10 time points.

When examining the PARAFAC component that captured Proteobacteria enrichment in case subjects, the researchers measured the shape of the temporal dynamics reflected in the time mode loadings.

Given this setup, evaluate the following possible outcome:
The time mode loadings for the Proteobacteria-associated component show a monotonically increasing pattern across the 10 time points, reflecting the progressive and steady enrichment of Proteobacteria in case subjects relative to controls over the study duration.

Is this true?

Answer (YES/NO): NO